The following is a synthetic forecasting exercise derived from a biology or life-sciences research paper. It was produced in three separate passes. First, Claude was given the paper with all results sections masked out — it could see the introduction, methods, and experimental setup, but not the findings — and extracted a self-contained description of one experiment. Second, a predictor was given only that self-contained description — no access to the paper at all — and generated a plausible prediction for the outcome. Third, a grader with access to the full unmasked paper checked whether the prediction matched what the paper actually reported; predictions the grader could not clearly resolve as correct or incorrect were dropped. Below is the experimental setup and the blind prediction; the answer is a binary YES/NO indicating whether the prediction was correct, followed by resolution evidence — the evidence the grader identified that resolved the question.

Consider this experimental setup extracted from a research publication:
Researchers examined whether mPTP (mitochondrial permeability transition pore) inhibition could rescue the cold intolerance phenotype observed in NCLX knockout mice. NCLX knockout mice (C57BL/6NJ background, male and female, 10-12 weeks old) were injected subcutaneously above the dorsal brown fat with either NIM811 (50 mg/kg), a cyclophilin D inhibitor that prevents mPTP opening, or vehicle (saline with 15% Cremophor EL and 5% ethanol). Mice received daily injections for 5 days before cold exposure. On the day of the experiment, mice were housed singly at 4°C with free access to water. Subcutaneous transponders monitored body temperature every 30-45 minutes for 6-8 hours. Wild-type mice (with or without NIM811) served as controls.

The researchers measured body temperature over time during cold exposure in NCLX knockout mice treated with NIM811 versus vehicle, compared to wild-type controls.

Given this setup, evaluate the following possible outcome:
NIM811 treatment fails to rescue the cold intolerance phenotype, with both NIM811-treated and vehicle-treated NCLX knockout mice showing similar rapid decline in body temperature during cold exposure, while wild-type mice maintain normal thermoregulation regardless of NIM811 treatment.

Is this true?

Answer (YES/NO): NO